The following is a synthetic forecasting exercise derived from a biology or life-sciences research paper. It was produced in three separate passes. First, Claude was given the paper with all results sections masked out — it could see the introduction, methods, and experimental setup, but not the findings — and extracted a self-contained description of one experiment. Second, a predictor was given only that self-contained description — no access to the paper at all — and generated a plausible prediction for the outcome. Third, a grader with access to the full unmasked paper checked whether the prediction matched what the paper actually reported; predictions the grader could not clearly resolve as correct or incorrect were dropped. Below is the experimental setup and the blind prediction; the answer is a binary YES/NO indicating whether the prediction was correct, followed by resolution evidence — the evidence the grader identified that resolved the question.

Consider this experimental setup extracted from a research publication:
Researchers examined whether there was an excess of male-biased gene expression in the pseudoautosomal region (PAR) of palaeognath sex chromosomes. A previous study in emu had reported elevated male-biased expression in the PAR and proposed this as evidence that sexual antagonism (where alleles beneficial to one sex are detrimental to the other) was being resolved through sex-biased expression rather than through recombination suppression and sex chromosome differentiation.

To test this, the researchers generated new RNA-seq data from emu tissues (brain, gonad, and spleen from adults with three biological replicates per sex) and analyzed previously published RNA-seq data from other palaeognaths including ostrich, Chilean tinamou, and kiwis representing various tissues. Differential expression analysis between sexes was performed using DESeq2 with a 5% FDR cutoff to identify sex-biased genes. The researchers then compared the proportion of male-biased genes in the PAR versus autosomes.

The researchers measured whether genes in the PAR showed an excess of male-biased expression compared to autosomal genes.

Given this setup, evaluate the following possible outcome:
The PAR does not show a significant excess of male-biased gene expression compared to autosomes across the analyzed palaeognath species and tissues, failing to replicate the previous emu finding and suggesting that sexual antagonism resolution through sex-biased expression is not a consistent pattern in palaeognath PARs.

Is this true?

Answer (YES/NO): YES